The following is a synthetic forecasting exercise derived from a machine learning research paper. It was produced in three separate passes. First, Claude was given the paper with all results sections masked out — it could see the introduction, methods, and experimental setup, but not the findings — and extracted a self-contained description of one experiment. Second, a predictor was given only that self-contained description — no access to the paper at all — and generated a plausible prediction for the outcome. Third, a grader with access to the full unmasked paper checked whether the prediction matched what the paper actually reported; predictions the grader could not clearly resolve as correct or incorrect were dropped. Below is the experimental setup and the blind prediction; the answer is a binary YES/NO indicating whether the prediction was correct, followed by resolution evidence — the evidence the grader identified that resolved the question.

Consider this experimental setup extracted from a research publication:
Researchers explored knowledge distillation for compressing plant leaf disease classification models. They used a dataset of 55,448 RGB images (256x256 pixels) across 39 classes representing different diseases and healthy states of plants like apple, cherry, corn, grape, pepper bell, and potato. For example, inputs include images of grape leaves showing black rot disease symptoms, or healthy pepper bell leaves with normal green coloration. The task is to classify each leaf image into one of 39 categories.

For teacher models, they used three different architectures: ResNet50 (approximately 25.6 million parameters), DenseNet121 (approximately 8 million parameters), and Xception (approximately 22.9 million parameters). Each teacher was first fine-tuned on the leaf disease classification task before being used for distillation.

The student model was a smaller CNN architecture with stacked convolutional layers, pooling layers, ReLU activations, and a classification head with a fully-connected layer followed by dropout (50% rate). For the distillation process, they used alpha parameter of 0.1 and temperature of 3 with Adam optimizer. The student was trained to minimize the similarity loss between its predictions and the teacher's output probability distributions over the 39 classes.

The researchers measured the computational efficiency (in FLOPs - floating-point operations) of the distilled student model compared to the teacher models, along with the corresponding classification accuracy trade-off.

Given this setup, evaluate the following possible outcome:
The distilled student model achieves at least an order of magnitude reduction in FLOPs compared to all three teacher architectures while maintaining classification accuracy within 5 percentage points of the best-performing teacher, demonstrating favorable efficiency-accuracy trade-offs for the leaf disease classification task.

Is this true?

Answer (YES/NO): NO